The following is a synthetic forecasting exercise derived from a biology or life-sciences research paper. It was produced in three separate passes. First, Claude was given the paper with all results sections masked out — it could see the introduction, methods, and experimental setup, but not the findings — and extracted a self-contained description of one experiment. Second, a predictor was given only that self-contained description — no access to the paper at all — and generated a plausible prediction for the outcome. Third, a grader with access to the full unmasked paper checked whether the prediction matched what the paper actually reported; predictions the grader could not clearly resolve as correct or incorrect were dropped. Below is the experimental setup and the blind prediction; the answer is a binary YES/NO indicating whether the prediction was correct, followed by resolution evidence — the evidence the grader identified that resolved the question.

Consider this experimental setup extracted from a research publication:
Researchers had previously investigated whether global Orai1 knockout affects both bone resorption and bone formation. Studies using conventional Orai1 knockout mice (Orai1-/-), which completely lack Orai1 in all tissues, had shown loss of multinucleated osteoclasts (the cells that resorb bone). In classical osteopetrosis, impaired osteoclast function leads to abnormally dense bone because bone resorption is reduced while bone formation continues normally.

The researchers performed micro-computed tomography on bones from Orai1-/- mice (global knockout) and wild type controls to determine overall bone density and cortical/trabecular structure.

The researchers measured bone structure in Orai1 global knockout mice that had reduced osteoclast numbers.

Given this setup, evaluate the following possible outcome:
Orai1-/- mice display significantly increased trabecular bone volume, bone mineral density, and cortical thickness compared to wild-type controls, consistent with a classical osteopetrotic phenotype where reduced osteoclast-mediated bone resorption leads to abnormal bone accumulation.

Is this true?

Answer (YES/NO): NO